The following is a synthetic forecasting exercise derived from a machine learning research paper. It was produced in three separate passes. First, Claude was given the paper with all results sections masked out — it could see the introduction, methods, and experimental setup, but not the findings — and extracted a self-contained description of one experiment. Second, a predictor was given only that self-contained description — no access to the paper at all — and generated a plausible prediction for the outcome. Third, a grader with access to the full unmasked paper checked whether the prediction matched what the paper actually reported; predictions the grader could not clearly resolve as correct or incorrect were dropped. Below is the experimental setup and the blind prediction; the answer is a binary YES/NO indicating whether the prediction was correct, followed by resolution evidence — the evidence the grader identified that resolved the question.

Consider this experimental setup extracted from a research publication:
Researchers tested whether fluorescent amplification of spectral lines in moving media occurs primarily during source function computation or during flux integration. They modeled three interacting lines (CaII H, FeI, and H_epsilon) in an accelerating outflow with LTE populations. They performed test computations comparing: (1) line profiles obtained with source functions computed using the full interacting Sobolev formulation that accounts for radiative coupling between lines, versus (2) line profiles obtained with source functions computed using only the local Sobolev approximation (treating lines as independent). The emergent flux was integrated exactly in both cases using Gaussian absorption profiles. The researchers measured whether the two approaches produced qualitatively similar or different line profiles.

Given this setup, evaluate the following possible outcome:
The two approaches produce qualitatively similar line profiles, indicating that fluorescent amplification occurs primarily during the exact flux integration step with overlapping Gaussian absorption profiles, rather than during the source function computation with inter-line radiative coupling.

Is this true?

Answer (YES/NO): YES